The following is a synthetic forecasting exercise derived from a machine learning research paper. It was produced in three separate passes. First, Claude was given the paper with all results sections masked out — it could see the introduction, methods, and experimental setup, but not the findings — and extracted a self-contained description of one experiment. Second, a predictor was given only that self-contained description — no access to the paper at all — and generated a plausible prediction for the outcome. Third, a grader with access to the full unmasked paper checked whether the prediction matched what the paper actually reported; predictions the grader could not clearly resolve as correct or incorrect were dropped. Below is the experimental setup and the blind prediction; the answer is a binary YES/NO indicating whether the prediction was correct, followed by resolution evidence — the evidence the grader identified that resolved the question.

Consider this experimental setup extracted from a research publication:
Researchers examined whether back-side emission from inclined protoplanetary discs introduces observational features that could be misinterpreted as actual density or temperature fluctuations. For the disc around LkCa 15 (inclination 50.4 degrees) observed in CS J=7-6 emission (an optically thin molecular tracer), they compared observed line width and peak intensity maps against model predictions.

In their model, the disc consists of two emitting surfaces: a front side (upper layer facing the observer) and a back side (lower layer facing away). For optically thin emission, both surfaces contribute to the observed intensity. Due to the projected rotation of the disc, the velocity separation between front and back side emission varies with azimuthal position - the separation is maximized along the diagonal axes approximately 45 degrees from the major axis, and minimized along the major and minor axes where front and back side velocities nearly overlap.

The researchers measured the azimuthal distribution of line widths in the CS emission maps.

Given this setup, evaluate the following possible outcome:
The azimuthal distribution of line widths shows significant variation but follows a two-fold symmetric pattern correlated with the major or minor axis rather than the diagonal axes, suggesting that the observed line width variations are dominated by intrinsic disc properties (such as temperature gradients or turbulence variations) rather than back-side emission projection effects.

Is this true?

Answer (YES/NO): NO